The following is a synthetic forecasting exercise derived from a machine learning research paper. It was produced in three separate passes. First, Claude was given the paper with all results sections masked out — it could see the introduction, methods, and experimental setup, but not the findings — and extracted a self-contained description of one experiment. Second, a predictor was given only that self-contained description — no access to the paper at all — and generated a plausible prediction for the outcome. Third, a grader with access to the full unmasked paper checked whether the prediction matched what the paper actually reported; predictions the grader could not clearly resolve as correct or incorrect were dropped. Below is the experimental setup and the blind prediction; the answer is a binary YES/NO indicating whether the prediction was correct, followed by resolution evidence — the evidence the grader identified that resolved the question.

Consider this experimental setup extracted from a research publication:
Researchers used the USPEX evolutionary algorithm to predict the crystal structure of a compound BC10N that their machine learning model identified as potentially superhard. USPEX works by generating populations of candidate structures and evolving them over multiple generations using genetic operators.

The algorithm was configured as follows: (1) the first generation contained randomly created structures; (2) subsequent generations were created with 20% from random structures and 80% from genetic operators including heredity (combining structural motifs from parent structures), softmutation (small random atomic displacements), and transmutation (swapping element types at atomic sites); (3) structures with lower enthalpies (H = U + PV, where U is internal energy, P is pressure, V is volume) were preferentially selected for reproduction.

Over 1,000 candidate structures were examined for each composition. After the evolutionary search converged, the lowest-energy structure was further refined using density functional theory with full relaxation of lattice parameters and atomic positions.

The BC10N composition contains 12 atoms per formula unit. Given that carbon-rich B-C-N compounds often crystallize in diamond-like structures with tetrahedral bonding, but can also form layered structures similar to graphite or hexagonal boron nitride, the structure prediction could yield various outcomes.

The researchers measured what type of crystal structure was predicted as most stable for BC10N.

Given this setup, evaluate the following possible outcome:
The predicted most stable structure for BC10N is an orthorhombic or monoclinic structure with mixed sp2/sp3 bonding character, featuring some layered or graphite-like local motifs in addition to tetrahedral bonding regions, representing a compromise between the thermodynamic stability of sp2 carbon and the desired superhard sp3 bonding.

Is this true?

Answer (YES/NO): NO